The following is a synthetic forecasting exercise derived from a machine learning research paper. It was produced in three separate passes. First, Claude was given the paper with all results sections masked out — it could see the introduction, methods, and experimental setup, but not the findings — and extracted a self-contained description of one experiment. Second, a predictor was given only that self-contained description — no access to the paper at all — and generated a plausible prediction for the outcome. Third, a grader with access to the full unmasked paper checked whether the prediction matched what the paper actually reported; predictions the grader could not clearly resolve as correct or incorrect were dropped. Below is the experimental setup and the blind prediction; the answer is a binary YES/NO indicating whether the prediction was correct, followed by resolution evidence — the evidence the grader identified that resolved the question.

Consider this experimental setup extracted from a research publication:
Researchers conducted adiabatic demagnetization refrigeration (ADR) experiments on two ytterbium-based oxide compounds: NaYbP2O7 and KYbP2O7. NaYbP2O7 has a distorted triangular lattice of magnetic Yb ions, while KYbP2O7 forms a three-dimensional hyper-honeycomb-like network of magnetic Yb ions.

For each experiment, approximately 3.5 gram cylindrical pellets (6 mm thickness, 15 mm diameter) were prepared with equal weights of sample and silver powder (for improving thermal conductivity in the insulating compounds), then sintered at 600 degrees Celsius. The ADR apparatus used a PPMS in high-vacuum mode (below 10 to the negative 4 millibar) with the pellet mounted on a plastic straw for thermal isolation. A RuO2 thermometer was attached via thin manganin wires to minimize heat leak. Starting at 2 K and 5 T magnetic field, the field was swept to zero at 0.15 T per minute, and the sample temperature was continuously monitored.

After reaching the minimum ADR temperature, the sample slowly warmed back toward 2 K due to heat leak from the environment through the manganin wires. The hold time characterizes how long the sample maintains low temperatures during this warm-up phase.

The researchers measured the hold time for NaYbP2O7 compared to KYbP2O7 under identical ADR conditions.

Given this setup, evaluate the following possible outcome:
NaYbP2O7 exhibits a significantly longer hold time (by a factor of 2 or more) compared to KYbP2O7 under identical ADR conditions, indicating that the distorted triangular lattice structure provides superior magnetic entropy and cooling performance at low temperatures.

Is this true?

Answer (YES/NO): NO